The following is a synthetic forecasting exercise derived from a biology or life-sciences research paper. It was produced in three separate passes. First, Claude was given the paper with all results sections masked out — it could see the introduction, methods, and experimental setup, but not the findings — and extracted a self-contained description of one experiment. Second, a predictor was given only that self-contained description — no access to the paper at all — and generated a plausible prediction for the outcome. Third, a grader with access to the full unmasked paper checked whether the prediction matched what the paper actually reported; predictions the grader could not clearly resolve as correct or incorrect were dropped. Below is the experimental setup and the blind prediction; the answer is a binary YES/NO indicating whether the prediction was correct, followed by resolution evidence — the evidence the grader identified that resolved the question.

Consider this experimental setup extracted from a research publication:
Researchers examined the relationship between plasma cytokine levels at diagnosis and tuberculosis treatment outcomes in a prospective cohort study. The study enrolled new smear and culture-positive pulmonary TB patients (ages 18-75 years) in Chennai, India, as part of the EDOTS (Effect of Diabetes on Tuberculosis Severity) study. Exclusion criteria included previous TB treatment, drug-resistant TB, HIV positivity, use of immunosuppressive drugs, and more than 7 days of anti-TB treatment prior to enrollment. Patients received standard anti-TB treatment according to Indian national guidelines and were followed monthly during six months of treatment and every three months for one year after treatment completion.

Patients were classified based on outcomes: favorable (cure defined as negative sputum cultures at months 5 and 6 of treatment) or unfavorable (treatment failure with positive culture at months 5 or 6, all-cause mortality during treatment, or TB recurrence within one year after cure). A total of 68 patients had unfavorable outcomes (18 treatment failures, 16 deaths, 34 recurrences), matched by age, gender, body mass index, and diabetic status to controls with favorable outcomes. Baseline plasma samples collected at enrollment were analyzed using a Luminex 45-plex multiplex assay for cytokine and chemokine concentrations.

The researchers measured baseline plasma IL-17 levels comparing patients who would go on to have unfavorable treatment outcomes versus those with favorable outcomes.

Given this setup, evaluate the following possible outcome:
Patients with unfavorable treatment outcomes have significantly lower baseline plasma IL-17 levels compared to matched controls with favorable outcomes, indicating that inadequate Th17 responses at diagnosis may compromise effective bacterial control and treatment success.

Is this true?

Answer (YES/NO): NO